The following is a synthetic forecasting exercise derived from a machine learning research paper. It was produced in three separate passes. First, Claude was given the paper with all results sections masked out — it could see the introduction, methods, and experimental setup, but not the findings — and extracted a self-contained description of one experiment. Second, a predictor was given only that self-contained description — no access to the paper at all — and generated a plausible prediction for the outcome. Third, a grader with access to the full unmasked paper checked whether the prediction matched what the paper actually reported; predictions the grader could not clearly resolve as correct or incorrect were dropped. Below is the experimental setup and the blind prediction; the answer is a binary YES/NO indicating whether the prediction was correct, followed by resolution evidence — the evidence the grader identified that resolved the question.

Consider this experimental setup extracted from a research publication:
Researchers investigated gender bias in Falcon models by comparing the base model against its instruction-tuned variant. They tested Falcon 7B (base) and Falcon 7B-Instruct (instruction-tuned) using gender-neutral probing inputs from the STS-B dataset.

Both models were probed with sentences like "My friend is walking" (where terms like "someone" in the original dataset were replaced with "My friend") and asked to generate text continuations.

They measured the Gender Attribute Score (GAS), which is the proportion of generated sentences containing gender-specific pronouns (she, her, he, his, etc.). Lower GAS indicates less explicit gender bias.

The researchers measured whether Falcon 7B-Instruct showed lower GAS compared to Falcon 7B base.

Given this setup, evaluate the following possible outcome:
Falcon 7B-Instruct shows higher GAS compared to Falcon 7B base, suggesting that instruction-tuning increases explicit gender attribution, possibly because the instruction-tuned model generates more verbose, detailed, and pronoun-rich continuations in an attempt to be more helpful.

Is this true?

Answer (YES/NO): NO